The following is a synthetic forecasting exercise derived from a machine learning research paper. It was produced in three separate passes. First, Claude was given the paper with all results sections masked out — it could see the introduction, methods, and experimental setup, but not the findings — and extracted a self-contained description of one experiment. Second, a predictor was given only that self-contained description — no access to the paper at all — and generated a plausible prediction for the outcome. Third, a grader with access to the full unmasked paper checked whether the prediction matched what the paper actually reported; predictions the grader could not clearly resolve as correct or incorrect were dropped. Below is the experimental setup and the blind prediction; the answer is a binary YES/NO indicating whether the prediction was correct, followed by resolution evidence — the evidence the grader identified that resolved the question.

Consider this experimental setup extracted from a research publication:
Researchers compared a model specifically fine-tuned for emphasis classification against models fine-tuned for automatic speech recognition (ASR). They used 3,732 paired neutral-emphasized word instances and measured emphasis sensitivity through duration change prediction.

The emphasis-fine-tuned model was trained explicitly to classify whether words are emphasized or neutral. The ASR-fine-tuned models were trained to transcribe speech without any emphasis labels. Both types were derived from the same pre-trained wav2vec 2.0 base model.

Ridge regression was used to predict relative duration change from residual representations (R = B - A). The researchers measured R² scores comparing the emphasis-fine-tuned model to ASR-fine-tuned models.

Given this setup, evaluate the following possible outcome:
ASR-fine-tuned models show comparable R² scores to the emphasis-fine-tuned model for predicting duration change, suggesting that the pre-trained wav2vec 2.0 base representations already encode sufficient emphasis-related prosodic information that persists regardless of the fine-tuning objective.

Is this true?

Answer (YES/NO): NO